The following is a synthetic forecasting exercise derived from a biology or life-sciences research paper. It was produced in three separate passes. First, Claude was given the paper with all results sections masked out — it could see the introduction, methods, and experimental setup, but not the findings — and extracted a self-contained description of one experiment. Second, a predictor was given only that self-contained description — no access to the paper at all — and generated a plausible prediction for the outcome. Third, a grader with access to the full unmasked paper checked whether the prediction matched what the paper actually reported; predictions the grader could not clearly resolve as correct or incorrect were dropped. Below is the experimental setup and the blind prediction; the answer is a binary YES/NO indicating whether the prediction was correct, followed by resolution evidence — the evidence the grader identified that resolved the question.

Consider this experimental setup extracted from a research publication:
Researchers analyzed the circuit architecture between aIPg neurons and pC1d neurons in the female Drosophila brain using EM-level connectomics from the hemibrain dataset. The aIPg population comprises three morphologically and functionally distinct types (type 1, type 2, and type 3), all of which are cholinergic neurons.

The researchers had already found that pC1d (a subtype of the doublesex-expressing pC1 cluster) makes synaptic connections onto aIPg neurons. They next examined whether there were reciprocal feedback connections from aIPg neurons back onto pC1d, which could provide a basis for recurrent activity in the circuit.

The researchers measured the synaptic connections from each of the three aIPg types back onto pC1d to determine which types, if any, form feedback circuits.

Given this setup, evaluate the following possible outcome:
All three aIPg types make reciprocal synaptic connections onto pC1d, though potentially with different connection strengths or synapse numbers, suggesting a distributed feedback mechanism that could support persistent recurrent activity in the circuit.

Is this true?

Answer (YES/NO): NO